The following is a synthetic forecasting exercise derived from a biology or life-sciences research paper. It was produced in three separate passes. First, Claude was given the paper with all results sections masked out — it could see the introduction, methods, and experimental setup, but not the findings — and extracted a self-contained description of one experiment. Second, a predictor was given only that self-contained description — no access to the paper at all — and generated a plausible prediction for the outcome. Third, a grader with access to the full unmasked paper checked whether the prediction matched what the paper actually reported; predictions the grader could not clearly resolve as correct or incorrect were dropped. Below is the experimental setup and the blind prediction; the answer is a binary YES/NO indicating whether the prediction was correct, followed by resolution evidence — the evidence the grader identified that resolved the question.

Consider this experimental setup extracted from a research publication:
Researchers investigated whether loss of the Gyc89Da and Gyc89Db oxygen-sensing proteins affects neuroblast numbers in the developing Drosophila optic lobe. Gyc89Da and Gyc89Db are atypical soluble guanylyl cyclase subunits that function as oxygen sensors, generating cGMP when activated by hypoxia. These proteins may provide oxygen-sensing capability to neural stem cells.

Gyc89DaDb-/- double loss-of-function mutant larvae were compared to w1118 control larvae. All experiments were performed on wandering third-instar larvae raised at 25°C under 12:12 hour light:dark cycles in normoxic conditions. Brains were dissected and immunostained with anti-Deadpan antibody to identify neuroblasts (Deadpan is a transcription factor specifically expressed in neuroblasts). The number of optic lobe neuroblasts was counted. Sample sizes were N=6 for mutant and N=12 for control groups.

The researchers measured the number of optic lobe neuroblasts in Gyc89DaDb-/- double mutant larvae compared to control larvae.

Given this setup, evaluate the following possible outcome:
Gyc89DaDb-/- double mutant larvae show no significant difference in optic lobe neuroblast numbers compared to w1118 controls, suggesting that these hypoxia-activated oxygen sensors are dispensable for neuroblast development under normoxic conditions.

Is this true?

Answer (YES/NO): NO